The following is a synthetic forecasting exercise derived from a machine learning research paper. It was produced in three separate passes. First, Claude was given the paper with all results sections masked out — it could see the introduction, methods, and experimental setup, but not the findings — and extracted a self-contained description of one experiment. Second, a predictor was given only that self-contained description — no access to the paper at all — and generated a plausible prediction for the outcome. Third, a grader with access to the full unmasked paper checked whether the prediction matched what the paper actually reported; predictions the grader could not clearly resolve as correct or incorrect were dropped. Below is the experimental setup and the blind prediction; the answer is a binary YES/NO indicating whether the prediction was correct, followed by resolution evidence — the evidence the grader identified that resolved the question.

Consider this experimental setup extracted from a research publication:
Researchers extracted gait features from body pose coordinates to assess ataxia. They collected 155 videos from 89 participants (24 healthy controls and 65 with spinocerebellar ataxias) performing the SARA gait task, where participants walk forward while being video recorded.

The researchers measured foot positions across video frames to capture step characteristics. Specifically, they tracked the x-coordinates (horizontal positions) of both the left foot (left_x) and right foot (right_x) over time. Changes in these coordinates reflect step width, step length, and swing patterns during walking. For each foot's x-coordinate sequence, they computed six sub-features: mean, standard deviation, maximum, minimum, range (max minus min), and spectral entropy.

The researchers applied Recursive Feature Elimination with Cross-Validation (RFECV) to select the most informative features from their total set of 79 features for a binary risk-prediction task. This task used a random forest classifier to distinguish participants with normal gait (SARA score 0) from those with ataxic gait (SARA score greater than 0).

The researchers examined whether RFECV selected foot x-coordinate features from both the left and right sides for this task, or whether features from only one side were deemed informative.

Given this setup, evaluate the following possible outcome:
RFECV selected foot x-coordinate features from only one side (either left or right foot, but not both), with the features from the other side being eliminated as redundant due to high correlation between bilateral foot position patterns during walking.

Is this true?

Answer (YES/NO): NO